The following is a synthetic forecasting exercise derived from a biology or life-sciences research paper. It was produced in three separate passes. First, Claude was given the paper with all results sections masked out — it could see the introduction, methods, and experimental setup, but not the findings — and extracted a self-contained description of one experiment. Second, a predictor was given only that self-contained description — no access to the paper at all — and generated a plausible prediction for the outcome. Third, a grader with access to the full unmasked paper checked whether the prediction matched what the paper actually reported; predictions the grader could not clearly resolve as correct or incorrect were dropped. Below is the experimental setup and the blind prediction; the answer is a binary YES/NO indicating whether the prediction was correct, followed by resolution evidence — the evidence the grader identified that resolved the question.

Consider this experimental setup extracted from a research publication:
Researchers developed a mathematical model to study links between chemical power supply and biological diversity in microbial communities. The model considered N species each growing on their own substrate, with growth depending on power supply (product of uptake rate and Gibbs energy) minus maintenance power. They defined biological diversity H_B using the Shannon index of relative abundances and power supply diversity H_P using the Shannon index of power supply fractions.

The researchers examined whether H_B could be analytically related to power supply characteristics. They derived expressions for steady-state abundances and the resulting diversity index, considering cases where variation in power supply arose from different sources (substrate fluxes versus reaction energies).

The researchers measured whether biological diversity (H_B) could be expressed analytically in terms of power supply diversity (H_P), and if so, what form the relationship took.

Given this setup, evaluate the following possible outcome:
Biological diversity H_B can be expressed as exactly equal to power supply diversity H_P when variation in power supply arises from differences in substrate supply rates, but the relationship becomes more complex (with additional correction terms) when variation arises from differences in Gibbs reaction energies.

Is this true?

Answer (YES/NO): NO